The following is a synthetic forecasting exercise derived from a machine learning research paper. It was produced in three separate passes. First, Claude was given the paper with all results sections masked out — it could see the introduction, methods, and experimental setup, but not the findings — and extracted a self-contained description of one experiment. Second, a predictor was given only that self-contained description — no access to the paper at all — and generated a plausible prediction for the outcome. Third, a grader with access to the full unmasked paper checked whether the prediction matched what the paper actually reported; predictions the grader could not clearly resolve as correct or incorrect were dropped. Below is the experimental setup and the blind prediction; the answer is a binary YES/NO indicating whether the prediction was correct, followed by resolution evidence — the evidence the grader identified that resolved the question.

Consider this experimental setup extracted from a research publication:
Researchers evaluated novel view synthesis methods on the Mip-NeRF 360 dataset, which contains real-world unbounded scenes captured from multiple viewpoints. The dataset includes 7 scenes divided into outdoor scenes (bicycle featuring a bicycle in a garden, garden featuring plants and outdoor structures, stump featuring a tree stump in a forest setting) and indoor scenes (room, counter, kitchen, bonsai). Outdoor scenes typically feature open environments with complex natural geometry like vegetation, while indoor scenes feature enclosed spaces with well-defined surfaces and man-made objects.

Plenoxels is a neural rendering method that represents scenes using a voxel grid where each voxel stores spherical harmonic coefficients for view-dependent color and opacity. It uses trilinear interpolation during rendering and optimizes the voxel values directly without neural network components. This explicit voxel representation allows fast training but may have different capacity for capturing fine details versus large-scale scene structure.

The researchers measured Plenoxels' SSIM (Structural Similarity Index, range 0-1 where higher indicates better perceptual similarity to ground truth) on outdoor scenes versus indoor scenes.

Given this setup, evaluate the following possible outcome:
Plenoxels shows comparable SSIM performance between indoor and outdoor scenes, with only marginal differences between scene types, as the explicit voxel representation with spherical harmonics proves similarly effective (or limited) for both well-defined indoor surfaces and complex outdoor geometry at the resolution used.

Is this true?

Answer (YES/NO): NO